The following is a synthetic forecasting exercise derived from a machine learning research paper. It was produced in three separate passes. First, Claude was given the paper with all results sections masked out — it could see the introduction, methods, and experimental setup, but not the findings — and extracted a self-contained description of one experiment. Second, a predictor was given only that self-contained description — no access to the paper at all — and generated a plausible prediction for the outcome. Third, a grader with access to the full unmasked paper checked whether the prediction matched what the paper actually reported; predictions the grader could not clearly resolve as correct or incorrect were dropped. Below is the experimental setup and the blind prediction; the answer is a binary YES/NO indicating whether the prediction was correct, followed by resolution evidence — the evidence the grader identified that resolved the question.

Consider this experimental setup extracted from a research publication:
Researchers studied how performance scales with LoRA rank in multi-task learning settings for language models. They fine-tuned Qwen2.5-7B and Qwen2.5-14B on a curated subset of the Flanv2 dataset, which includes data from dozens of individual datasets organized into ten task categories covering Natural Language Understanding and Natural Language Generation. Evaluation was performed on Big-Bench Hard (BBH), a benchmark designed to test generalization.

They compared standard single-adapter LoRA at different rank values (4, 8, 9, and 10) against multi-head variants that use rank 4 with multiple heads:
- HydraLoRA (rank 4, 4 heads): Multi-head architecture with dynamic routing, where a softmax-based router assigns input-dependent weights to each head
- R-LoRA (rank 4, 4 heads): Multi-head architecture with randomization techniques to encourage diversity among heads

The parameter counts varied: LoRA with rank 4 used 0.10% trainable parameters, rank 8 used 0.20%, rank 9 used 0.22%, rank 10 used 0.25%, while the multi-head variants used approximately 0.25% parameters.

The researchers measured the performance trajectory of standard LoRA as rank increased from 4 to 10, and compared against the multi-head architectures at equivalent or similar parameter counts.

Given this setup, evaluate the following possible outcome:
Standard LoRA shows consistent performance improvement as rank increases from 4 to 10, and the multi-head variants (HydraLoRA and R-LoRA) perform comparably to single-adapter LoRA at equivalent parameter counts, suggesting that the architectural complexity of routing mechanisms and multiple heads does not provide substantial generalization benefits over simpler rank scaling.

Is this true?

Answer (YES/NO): YES